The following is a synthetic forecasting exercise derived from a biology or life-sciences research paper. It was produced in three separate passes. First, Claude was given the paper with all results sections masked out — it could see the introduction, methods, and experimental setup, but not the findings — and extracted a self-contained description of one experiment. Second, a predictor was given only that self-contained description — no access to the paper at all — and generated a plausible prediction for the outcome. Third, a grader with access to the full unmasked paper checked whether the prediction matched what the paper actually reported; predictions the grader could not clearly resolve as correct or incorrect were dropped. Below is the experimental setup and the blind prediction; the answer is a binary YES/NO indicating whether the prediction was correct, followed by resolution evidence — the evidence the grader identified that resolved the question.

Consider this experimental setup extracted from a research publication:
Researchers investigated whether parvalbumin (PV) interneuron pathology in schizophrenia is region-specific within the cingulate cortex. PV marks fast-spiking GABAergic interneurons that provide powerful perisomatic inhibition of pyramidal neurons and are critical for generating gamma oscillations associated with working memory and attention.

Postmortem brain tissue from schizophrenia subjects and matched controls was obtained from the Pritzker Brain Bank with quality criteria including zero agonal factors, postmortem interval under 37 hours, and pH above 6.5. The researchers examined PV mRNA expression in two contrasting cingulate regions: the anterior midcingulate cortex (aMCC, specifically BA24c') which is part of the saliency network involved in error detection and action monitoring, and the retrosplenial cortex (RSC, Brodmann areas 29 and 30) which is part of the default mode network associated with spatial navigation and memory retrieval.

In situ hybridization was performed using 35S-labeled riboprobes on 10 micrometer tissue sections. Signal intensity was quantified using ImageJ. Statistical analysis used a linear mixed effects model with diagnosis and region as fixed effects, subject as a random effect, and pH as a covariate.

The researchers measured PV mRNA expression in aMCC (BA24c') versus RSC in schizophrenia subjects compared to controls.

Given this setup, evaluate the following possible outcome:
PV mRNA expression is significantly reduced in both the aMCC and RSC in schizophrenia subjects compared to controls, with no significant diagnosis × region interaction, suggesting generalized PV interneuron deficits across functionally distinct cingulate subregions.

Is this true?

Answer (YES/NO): NO